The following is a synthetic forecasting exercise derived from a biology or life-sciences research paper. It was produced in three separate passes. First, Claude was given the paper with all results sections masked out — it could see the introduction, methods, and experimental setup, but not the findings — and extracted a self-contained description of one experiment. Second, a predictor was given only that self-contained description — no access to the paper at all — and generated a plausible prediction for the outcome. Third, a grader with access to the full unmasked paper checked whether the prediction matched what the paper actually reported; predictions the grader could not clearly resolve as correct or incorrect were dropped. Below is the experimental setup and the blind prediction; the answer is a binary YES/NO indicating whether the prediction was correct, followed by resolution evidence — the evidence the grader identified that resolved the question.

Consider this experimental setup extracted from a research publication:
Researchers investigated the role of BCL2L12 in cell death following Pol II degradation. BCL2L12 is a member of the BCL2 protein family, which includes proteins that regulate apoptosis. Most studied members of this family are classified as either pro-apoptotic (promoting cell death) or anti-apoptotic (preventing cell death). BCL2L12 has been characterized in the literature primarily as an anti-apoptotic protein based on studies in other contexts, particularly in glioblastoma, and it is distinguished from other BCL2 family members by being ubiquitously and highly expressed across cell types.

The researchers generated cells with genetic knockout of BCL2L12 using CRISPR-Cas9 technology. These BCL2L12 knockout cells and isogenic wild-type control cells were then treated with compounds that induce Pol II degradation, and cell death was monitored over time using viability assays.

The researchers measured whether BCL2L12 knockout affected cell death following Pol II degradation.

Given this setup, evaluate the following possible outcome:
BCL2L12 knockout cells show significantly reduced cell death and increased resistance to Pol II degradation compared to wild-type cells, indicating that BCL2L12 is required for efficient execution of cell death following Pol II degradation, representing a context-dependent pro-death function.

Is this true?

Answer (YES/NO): YES